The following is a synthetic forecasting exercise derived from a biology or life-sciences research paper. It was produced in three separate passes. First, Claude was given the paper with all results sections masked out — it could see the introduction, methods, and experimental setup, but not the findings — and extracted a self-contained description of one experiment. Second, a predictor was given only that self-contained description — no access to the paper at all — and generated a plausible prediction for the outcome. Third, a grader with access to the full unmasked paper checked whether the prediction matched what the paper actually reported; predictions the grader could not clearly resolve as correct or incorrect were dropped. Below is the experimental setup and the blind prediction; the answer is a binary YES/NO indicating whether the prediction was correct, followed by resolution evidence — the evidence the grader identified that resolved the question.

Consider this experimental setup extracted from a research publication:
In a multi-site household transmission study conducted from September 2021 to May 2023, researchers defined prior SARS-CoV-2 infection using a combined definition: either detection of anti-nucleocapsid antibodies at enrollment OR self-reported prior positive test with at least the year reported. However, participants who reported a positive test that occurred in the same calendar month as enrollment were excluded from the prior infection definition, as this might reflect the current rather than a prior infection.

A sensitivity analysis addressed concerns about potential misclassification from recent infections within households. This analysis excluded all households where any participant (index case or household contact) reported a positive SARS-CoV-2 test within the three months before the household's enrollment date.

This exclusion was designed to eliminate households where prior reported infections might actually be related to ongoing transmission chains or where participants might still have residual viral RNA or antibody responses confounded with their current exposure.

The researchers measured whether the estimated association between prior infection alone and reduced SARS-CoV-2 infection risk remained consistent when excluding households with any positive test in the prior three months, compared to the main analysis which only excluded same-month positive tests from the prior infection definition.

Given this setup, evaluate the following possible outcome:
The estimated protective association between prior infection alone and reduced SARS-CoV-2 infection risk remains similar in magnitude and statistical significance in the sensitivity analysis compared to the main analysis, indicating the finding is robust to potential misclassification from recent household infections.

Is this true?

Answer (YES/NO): YES